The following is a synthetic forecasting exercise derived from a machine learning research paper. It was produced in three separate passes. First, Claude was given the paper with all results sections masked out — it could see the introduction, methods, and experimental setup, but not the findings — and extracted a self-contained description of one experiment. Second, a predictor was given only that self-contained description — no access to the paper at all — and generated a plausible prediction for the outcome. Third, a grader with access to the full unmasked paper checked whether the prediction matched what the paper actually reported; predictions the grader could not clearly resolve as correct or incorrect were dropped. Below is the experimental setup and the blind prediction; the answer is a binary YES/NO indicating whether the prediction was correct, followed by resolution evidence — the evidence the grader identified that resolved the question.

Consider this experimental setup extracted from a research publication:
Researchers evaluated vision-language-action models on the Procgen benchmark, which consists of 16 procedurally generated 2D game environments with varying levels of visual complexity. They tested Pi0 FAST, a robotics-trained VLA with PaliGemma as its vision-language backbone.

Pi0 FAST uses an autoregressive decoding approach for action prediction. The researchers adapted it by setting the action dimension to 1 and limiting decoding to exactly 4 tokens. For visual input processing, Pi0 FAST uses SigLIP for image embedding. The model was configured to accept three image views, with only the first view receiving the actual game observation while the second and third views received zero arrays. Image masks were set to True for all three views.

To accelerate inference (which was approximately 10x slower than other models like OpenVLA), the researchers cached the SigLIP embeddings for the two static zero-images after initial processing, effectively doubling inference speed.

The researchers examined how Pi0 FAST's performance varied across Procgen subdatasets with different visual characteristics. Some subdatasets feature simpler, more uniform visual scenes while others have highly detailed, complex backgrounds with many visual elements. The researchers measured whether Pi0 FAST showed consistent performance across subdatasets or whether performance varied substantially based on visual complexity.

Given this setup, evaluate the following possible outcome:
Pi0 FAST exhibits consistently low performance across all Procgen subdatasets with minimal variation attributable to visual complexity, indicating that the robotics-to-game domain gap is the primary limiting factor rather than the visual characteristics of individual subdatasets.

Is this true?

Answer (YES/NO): NO